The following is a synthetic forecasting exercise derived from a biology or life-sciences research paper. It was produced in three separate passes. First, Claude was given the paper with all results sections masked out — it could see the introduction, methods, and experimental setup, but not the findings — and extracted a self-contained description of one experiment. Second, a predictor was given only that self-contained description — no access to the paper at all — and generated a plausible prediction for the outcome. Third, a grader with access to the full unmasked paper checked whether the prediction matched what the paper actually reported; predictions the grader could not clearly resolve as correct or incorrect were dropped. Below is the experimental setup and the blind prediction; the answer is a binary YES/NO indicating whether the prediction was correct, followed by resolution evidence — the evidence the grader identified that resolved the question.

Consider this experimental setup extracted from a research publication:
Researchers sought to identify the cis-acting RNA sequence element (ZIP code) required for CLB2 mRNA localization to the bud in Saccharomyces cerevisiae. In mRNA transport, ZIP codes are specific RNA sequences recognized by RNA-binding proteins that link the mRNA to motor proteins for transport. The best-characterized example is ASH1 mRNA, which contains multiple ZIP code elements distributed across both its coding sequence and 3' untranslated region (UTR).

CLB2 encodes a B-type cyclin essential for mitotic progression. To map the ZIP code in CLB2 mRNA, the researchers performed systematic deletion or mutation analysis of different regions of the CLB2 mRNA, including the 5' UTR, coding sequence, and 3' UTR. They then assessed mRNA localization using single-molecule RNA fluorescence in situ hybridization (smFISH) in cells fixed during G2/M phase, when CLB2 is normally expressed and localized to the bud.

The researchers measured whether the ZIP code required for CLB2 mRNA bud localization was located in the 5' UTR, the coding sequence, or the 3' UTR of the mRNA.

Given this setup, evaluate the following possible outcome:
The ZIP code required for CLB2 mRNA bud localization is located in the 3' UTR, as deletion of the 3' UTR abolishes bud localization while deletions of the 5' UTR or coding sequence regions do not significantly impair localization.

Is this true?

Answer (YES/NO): NO